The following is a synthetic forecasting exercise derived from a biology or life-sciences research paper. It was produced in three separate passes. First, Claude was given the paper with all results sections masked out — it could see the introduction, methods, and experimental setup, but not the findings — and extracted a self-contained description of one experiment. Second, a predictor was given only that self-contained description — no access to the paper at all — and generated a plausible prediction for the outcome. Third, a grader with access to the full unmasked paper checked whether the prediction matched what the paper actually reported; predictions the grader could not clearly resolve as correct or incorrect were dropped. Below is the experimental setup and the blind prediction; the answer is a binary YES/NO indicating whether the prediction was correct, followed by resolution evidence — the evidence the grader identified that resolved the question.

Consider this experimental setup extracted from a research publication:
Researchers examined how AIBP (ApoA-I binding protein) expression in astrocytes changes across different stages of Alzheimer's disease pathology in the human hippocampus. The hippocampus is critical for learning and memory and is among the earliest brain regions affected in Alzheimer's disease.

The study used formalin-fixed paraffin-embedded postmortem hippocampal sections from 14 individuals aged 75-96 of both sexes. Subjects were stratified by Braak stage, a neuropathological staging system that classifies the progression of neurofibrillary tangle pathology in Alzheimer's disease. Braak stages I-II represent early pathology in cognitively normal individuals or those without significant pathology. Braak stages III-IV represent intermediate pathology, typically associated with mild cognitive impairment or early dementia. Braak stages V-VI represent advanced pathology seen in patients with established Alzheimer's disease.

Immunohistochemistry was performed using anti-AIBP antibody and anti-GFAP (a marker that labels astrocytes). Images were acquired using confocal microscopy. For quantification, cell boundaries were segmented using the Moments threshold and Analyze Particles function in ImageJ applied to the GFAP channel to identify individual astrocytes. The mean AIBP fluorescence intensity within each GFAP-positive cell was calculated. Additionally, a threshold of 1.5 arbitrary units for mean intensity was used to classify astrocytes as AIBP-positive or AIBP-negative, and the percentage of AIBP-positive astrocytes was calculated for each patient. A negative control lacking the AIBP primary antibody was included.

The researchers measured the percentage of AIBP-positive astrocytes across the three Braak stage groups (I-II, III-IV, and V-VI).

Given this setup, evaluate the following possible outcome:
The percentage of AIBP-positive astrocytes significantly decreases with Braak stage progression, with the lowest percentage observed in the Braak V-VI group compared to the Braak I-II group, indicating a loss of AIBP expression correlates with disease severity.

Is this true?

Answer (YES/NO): YES